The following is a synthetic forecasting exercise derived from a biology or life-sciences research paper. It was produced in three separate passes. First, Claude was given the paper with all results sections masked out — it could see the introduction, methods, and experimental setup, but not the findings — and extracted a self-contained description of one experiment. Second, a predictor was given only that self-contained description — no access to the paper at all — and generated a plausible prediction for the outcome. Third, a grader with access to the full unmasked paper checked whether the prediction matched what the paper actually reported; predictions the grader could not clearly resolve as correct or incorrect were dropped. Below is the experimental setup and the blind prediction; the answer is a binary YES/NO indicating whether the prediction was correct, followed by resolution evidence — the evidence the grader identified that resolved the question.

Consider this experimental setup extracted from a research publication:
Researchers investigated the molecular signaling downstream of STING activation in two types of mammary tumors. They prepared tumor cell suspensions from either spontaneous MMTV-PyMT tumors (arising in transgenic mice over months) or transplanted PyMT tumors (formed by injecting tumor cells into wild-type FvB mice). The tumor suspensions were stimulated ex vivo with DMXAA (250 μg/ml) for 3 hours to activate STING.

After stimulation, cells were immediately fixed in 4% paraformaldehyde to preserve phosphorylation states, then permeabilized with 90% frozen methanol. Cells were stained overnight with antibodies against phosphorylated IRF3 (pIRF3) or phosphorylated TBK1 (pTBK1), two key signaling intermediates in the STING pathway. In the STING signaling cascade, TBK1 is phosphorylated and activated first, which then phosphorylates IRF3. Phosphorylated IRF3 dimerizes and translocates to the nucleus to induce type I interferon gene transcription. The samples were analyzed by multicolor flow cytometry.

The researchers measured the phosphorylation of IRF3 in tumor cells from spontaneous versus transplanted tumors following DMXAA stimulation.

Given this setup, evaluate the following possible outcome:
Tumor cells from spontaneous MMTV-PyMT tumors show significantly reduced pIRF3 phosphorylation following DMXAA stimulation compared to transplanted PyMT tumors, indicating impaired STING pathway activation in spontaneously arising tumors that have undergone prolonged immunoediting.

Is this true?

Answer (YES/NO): YES